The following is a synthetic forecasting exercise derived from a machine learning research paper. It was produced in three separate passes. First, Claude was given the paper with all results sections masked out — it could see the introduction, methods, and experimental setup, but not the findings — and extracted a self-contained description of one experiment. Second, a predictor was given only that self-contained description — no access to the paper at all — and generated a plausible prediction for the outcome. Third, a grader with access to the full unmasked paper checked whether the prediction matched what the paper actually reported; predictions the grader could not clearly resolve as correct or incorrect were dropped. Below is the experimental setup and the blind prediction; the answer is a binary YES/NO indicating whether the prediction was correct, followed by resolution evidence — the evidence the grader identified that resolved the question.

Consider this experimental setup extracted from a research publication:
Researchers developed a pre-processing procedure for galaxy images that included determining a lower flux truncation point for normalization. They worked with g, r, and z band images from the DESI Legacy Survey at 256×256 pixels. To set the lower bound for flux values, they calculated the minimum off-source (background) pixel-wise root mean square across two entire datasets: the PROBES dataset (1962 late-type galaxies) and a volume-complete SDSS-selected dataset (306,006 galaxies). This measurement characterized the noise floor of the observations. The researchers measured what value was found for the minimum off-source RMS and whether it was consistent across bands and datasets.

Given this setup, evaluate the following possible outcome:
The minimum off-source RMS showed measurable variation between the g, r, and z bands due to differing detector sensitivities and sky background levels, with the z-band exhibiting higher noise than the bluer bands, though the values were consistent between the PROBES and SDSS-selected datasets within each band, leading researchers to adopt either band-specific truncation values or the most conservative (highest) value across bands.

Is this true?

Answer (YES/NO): NO